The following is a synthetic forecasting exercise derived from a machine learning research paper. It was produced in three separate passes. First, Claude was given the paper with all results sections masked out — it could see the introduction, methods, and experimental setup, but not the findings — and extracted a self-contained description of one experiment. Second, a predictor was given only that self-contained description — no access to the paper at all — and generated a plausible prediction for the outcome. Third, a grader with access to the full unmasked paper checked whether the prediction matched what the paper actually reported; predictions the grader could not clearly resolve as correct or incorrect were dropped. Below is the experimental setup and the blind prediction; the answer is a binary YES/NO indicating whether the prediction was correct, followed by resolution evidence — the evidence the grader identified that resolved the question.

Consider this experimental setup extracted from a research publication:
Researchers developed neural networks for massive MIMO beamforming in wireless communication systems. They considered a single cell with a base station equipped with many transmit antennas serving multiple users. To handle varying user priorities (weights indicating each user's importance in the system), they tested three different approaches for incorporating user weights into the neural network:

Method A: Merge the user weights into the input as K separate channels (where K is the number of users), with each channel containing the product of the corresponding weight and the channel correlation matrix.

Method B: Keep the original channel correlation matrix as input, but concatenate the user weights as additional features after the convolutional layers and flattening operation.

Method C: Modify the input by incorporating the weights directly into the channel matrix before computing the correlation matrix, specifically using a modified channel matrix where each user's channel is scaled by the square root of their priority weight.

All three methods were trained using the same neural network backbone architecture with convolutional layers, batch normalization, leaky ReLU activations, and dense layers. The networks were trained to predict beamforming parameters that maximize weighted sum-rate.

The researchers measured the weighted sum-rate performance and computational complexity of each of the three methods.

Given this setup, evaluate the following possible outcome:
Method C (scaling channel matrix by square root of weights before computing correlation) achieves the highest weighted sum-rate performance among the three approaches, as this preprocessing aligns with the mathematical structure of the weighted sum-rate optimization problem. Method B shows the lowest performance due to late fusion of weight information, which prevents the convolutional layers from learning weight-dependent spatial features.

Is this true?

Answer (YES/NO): NO